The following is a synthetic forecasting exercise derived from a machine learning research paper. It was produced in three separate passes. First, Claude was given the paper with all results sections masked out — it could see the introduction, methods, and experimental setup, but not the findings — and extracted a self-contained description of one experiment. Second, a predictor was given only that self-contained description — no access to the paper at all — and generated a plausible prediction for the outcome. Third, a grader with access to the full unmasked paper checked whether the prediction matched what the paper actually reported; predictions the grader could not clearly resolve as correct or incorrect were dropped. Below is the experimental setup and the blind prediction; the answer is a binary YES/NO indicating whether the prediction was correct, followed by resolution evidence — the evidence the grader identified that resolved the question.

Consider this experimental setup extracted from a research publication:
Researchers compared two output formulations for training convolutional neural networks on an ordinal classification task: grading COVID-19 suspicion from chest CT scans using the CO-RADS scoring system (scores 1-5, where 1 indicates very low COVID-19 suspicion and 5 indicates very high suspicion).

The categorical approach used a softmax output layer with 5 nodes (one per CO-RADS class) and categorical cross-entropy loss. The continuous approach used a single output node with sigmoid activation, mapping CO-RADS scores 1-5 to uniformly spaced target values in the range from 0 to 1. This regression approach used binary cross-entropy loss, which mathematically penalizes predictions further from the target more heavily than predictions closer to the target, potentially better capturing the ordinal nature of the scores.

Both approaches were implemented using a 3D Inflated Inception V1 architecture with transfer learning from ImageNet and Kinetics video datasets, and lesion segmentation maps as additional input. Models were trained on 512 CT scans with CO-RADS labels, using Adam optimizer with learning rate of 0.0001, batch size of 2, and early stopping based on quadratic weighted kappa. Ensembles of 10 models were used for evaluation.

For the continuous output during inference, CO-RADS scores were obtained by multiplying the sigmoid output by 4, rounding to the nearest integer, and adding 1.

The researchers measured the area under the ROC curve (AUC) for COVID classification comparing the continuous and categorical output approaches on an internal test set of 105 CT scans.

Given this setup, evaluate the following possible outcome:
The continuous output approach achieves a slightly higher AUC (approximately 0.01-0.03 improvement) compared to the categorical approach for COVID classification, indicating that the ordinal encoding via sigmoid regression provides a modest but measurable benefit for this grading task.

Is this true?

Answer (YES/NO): NO